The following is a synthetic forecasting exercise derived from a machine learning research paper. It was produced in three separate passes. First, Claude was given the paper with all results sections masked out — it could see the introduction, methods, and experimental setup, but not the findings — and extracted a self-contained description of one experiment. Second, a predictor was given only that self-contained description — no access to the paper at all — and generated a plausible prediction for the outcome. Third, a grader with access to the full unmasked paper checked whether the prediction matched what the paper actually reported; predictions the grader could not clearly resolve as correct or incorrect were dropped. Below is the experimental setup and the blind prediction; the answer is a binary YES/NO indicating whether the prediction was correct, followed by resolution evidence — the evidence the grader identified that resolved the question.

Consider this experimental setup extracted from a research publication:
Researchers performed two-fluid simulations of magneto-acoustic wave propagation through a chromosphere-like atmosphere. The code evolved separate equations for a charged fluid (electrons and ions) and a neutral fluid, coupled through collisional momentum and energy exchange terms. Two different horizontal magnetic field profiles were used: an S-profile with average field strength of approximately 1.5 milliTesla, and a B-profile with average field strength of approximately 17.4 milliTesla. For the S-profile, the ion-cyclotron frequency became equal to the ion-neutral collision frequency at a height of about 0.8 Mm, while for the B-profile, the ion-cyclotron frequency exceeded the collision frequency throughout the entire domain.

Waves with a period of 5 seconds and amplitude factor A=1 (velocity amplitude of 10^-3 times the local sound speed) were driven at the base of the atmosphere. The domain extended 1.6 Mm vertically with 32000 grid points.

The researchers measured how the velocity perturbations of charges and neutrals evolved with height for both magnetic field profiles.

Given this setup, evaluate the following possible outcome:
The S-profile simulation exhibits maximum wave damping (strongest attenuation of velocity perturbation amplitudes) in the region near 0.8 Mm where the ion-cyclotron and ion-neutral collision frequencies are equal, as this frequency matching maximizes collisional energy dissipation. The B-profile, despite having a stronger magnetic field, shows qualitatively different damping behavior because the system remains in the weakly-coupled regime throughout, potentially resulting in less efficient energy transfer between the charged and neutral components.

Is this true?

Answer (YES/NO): NO